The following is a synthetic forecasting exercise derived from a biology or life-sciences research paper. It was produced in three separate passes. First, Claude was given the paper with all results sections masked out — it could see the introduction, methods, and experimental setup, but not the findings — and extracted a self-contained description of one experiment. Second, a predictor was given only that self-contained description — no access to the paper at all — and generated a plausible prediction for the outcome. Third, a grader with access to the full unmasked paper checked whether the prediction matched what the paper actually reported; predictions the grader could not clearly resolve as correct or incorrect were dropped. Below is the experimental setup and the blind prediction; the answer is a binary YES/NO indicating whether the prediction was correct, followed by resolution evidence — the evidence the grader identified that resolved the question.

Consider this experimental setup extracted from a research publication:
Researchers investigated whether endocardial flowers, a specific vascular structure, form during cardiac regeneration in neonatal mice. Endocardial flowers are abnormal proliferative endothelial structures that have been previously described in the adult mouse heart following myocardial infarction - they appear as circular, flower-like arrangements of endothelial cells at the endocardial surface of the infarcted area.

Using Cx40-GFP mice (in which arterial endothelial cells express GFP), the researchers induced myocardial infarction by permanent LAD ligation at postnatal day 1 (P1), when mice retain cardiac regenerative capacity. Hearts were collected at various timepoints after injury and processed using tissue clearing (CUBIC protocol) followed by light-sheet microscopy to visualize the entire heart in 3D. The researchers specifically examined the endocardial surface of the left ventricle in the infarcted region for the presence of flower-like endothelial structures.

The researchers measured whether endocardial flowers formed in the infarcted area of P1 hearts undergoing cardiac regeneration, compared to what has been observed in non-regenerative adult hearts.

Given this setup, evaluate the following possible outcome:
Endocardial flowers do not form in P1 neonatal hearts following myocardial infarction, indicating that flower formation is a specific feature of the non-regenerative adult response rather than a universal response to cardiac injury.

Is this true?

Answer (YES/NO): YES